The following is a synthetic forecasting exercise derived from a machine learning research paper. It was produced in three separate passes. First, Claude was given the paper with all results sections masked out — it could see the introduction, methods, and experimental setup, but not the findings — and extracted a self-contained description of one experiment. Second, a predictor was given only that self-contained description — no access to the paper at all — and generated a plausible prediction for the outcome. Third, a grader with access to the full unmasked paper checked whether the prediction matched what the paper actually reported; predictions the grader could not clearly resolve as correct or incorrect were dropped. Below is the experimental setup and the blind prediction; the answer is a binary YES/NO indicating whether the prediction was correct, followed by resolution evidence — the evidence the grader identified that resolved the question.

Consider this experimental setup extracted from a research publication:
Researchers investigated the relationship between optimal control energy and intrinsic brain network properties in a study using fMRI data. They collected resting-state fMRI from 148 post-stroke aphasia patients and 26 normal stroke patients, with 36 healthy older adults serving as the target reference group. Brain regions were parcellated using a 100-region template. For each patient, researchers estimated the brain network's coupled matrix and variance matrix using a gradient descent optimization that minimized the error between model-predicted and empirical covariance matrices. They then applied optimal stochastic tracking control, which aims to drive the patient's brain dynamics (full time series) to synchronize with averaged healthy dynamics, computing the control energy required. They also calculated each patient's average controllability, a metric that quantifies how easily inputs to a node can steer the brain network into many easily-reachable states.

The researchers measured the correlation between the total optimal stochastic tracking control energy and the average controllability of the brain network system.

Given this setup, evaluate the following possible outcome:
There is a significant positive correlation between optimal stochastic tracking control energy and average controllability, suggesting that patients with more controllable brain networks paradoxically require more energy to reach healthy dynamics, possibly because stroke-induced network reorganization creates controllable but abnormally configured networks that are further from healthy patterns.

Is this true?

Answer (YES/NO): NO